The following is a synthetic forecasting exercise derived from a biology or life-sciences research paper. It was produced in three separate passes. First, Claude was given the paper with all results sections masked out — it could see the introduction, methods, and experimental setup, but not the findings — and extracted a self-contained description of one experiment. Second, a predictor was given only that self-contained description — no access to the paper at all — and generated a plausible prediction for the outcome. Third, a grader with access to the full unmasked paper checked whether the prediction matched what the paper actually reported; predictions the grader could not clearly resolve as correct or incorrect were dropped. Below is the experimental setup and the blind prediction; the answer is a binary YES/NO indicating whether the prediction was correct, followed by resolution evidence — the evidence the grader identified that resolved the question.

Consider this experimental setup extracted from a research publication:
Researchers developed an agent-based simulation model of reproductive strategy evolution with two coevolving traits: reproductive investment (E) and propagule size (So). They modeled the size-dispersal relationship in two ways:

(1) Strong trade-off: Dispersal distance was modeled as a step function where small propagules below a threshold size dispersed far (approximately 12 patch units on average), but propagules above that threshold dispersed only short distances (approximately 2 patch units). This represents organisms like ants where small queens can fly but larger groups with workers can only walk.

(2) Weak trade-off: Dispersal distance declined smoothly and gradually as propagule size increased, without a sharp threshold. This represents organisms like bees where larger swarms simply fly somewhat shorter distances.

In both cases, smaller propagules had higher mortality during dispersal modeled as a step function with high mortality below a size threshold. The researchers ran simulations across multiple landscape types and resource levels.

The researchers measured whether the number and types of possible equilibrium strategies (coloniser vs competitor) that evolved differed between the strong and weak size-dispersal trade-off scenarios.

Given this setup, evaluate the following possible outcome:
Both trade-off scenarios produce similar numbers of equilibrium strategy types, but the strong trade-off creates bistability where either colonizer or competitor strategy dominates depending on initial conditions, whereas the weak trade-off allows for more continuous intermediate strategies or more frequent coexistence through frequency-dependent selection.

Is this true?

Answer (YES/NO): NO